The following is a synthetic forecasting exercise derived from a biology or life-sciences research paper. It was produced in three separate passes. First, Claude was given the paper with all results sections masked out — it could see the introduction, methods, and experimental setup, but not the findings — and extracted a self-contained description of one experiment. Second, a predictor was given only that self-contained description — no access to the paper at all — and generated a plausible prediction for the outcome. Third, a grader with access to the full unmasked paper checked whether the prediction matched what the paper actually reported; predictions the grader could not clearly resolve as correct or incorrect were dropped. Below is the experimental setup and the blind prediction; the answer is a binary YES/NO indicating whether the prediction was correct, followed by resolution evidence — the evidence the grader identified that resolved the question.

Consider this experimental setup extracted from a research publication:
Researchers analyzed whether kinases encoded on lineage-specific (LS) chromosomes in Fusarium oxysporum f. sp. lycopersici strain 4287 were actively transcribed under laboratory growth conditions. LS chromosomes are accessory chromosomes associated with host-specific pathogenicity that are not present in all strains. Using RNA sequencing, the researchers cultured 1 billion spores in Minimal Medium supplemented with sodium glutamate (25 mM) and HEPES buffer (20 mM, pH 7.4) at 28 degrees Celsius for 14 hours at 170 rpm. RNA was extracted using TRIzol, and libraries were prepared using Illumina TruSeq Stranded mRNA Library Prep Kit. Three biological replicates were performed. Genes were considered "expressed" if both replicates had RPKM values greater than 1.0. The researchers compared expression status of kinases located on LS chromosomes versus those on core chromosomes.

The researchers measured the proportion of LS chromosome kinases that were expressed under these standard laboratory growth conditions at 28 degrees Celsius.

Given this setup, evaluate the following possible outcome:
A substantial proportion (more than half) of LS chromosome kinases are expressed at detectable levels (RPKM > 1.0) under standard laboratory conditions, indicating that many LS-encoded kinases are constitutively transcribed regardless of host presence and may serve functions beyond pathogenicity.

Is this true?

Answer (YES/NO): NO